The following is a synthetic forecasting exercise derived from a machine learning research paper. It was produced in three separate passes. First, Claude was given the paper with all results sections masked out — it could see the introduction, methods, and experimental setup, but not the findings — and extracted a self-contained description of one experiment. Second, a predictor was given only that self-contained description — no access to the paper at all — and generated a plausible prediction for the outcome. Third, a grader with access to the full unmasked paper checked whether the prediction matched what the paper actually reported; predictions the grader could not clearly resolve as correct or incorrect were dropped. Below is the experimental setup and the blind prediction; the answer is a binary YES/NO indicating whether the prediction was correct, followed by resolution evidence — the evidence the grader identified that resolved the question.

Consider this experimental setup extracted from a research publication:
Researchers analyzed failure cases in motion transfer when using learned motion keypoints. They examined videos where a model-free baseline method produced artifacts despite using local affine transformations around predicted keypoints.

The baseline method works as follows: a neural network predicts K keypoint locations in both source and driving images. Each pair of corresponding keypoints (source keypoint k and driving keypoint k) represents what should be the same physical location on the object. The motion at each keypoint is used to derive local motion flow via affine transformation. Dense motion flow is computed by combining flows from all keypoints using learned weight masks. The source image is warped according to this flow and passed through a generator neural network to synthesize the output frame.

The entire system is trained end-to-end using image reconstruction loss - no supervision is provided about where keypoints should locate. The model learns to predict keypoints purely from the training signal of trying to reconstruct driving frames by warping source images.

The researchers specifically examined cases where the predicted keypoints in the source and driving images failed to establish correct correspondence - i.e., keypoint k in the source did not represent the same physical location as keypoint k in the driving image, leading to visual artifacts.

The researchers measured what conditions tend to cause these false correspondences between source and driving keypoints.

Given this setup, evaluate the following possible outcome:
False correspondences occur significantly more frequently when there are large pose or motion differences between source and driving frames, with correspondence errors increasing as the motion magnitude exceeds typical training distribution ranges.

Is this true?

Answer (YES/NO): YES